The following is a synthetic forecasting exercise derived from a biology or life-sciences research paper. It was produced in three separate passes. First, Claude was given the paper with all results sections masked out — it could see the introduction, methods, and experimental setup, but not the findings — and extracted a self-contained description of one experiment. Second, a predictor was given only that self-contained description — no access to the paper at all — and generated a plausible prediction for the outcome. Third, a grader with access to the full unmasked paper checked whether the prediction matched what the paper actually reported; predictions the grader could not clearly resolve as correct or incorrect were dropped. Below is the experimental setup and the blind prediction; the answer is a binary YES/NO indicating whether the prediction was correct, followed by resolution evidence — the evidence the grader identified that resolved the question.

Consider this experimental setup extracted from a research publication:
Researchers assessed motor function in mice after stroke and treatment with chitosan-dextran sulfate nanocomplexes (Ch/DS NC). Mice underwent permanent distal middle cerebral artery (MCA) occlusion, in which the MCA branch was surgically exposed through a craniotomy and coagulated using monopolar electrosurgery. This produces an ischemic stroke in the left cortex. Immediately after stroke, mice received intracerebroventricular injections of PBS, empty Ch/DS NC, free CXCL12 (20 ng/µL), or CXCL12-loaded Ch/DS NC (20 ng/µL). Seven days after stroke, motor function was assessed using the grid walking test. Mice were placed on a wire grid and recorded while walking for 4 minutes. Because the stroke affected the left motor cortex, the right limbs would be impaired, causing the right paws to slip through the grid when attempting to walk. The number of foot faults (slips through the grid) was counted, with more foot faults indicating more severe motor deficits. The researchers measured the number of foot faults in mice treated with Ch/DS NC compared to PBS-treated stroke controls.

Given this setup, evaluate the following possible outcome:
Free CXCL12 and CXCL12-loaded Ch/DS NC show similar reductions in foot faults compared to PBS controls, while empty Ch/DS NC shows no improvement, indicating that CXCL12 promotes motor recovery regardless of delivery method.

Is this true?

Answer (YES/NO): NO